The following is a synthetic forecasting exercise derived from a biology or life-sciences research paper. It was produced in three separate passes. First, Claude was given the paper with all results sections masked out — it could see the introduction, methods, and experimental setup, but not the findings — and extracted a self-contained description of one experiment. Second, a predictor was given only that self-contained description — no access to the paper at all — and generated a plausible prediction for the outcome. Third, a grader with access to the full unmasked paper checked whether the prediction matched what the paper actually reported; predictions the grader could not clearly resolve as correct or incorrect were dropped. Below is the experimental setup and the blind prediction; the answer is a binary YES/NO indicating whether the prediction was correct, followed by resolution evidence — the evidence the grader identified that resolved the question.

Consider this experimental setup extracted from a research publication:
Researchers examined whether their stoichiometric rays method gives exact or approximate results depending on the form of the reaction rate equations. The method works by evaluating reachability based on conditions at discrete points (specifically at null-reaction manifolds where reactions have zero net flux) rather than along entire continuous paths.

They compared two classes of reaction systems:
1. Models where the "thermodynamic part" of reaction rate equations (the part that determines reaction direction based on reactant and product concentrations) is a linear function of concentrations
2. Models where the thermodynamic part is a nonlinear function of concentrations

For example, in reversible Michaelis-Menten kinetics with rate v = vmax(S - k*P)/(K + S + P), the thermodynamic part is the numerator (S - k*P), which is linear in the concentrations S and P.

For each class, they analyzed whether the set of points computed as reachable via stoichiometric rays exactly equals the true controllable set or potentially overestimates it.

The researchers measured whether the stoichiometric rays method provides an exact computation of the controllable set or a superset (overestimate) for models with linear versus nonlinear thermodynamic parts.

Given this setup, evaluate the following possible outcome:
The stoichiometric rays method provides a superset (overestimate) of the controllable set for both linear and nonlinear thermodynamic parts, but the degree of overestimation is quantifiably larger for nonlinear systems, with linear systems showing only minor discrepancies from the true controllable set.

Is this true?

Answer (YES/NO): NO